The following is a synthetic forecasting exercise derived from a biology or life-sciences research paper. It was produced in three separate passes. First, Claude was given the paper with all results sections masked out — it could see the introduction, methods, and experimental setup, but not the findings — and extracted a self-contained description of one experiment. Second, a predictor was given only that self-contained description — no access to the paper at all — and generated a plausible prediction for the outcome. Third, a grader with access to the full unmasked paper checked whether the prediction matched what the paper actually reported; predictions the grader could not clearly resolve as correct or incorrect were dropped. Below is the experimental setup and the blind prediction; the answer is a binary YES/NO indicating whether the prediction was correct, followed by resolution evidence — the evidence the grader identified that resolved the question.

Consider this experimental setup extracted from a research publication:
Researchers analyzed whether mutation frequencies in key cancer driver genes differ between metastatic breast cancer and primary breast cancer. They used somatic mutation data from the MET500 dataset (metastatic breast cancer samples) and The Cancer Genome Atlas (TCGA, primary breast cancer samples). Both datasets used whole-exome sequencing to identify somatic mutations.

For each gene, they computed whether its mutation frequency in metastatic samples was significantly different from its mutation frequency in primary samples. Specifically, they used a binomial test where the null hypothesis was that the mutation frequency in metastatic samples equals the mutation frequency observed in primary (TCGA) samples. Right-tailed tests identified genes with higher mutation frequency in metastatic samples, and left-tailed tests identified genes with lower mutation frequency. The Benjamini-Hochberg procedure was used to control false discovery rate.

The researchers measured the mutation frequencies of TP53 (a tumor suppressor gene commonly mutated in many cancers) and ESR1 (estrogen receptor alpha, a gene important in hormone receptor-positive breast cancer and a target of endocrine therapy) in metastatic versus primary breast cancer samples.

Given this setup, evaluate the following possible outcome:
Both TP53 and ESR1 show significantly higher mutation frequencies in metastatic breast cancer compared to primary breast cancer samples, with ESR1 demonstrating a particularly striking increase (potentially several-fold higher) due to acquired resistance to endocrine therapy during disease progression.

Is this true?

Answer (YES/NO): NO